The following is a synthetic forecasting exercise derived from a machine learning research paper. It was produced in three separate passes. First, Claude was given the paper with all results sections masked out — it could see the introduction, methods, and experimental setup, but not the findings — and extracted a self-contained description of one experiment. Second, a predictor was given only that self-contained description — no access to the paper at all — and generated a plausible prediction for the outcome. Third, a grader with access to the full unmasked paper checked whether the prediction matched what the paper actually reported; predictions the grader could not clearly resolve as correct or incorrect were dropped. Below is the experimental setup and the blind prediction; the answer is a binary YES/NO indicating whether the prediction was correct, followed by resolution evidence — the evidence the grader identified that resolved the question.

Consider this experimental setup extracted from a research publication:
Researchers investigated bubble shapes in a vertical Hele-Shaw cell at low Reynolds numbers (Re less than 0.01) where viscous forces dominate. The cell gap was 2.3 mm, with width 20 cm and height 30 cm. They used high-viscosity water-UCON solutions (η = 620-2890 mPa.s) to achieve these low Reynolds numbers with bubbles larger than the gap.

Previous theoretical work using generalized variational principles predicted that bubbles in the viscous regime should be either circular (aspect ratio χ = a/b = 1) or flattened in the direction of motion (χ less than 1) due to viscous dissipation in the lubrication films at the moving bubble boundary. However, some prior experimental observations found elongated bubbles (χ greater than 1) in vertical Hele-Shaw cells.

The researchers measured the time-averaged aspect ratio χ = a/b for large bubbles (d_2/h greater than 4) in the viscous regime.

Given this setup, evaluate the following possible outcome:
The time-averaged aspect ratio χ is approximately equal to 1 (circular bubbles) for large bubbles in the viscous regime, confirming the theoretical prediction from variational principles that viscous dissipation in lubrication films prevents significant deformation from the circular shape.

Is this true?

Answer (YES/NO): NO